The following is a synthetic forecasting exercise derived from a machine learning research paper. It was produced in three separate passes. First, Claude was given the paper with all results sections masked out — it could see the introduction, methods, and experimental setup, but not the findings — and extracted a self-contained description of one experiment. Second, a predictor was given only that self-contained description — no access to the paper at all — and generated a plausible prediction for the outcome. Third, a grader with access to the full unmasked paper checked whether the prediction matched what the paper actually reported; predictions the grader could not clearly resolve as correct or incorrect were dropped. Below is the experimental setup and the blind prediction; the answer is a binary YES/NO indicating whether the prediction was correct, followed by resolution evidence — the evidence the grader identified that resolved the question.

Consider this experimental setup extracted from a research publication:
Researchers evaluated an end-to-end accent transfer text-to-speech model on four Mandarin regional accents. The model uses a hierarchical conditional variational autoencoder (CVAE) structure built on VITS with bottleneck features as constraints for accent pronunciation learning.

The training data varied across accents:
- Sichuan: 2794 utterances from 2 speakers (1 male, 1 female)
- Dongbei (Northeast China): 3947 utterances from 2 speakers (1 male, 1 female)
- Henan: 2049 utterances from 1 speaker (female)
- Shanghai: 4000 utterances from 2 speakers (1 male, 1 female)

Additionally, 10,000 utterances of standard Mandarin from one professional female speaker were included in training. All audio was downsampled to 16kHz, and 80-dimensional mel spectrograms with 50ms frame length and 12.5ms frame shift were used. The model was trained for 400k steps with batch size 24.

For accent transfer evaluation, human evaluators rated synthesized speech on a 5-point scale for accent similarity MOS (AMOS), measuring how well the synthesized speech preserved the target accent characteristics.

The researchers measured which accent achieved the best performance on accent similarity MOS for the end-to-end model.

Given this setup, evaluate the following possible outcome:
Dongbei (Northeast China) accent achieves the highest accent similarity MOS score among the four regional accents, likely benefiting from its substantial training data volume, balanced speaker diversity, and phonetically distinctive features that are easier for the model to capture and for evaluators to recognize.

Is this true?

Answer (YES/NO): YES